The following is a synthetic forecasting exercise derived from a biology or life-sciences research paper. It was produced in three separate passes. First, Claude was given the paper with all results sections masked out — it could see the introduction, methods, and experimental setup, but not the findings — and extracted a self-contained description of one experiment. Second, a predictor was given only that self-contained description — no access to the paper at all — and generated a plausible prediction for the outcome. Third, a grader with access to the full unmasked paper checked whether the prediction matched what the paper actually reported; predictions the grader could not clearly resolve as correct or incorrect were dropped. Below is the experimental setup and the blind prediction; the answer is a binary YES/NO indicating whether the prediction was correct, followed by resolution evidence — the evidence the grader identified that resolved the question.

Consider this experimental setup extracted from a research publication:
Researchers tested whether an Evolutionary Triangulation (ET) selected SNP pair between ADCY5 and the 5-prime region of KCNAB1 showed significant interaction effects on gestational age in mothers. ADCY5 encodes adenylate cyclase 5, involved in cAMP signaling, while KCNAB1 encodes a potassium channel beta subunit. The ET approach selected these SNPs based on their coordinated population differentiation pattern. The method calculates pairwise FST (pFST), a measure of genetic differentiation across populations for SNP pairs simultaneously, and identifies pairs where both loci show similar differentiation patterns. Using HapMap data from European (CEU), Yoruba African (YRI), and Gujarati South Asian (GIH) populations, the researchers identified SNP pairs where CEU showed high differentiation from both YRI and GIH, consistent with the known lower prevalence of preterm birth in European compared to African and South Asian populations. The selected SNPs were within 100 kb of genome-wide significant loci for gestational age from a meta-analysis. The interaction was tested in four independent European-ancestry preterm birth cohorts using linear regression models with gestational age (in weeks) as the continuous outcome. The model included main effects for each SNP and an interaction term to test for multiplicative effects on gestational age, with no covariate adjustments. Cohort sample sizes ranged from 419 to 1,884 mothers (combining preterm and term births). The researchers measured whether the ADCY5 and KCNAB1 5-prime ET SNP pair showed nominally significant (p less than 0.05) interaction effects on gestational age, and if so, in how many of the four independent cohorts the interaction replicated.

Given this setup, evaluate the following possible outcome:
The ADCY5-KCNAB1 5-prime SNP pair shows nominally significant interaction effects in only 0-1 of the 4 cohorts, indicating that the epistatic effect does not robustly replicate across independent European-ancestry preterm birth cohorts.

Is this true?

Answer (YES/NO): NO